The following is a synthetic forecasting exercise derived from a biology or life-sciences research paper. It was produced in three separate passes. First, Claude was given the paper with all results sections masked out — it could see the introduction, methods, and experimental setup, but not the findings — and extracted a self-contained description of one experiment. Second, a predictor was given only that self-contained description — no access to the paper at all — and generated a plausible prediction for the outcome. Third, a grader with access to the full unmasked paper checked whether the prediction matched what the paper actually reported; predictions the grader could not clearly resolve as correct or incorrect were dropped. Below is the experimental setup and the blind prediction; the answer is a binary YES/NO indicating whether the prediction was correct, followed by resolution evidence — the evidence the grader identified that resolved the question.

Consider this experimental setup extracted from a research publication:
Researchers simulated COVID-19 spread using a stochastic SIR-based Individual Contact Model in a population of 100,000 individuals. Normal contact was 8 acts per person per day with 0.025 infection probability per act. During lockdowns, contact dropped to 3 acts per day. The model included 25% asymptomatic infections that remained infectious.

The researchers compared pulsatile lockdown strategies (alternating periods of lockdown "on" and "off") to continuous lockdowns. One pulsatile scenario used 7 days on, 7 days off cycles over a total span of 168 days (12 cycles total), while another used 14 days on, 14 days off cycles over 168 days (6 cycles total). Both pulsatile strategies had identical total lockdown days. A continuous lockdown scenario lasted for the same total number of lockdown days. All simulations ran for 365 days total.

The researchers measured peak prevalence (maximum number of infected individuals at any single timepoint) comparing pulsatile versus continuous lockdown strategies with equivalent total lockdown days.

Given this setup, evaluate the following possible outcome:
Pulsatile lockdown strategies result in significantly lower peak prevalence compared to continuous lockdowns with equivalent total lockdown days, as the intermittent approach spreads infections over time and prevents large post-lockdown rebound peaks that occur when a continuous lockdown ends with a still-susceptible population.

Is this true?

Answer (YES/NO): NO